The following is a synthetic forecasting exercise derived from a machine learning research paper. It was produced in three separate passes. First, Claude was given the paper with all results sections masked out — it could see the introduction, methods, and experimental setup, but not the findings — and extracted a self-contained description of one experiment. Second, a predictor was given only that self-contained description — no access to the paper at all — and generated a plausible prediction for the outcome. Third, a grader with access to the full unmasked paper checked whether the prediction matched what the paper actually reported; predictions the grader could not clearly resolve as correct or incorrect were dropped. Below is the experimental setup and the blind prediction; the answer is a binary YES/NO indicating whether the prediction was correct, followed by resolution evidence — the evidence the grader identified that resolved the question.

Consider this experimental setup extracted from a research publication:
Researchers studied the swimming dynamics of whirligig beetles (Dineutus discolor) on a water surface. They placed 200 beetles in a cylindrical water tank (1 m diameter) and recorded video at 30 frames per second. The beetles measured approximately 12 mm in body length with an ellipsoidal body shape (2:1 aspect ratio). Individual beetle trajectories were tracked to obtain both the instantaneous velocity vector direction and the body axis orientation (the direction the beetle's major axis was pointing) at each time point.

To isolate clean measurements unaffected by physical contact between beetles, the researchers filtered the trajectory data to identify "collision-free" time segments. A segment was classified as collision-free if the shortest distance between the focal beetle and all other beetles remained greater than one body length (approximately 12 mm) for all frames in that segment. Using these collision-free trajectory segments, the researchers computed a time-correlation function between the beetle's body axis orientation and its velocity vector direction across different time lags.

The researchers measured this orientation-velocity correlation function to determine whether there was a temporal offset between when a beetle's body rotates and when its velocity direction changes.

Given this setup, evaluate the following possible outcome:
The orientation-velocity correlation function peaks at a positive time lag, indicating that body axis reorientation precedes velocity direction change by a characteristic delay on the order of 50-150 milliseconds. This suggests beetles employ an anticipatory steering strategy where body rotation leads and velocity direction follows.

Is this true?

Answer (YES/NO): NO